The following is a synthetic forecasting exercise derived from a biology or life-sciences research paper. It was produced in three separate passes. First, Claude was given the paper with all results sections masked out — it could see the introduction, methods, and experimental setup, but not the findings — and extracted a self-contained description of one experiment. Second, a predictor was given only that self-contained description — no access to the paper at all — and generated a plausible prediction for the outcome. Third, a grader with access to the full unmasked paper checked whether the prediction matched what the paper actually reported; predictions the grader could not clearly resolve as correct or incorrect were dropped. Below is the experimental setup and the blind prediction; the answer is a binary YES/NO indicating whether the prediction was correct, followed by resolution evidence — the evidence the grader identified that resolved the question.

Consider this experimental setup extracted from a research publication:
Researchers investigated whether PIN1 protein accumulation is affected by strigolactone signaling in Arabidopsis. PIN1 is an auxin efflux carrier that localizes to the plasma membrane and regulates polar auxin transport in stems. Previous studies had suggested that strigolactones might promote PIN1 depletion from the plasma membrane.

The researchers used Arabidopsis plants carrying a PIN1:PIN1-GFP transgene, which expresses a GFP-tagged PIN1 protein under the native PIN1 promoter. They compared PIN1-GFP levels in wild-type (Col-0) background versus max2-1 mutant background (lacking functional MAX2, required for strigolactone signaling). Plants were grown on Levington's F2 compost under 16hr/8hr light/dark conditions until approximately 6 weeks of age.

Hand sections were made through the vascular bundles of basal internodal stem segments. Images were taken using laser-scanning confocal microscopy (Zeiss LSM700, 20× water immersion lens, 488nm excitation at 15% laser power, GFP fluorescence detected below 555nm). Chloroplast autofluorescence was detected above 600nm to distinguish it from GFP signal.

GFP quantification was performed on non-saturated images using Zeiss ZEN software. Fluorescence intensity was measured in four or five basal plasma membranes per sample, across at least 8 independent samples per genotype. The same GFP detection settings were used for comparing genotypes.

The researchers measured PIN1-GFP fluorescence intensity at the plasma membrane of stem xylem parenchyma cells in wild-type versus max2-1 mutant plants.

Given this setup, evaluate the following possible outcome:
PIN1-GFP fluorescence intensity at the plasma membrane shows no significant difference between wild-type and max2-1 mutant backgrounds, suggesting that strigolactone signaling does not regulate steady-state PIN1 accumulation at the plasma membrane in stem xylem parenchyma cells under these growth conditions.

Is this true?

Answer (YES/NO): NO